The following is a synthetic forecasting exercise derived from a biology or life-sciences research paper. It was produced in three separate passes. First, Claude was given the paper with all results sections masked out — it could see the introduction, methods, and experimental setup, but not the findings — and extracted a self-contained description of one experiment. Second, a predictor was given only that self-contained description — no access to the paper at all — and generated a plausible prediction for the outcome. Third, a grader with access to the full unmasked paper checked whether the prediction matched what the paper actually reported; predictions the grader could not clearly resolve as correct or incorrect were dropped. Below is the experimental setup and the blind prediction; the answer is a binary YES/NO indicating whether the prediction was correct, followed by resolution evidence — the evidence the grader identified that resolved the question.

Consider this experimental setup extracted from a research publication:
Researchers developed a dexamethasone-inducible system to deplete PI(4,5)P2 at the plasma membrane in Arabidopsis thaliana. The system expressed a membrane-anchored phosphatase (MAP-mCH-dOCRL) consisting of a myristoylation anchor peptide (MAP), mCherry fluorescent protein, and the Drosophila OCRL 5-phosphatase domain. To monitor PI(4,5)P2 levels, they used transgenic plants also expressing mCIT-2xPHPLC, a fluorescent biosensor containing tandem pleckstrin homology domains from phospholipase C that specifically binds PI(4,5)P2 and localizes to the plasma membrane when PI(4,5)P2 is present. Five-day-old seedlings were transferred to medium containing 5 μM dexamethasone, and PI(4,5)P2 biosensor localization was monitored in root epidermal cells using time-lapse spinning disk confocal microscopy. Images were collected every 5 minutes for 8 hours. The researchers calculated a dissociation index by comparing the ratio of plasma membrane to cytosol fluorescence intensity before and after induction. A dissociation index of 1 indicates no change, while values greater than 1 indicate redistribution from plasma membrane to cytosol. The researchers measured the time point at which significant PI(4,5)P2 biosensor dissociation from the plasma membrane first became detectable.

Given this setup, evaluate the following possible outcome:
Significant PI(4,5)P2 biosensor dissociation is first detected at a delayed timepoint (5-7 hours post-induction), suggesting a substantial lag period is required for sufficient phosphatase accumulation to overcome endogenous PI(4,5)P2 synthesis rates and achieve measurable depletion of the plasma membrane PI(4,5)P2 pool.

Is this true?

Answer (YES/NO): NO